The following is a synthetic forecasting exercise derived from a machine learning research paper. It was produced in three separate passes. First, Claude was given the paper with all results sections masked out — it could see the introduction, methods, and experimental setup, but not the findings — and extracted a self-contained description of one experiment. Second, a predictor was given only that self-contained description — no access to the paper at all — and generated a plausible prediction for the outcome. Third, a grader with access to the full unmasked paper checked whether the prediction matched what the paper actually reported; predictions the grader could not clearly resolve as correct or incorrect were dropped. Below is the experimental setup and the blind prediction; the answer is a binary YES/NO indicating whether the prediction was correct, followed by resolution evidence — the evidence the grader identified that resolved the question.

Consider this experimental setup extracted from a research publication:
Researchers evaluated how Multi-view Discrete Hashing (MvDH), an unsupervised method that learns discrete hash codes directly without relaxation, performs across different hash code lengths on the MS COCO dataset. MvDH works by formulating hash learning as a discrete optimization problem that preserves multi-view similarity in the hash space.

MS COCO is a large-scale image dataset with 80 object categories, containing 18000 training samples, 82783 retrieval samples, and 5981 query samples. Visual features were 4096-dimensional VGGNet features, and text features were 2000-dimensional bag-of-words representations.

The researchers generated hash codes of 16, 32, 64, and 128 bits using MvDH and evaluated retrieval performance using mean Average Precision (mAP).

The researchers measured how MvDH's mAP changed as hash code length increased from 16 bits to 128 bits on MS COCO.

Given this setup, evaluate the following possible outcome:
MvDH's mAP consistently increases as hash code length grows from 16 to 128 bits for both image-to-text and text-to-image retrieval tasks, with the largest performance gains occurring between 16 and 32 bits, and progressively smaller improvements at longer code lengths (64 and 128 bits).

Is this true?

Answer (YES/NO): NO